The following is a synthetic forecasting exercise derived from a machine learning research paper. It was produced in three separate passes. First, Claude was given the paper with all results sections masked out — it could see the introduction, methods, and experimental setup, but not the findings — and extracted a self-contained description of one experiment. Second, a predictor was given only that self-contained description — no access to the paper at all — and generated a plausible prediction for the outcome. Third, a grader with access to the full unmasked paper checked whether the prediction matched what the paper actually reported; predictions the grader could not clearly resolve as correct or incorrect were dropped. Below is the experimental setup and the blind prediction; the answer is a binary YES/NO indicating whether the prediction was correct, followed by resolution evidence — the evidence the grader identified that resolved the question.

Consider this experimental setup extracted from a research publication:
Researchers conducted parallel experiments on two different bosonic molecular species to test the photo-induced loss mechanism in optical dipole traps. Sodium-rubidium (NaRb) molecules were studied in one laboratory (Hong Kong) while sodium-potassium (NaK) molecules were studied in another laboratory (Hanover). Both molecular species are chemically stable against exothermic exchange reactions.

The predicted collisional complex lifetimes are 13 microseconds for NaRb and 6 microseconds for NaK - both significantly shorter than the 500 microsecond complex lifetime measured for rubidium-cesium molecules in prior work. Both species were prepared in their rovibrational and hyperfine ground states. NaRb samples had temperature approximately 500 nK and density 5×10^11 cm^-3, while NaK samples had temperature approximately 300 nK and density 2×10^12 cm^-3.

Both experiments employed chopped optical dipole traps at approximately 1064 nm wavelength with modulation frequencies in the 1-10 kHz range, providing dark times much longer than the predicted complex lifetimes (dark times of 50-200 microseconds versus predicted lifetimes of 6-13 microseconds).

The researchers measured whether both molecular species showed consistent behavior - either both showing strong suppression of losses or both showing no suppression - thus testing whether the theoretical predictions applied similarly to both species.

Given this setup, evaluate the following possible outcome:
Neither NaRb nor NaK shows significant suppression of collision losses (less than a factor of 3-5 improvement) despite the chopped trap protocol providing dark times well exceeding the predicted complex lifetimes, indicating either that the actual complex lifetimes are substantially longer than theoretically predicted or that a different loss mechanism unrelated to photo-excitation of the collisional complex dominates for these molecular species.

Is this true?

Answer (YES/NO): YES